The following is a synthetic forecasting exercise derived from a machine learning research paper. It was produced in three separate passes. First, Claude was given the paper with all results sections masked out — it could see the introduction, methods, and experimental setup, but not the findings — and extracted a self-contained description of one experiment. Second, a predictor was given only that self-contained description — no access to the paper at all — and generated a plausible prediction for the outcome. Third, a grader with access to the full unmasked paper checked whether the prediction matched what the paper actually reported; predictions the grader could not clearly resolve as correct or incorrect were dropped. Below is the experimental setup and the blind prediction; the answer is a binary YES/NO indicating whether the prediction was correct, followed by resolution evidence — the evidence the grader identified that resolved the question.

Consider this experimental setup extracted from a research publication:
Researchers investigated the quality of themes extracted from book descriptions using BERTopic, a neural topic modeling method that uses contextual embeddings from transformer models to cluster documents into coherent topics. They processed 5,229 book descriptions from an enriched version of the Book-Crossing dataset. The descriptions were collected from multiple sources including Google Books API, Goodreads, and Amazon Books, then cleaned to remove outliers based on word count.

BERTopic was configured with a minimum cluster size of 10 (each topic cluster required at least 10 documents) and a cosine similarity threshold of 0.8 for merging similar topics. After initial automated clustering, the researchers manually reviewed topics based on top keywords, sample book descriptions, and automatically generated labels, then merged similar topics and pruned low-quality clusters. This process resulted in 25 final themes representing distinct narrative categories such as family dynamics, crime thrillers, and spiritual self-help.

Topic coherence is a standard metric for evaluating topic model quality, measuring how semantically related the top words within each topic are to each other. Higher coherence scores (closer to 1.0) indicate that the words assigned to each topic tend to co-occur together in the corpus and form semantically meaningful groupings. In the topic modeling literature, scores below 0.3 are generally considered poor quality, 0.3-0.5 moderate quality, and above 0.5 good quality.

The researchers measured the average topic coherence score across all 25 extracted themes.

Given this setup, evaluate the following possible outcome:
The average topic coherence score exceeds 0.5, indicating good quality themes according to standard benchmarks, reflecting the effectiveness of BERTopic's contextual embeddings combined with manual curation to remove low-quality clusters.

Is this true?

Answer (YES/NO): YES